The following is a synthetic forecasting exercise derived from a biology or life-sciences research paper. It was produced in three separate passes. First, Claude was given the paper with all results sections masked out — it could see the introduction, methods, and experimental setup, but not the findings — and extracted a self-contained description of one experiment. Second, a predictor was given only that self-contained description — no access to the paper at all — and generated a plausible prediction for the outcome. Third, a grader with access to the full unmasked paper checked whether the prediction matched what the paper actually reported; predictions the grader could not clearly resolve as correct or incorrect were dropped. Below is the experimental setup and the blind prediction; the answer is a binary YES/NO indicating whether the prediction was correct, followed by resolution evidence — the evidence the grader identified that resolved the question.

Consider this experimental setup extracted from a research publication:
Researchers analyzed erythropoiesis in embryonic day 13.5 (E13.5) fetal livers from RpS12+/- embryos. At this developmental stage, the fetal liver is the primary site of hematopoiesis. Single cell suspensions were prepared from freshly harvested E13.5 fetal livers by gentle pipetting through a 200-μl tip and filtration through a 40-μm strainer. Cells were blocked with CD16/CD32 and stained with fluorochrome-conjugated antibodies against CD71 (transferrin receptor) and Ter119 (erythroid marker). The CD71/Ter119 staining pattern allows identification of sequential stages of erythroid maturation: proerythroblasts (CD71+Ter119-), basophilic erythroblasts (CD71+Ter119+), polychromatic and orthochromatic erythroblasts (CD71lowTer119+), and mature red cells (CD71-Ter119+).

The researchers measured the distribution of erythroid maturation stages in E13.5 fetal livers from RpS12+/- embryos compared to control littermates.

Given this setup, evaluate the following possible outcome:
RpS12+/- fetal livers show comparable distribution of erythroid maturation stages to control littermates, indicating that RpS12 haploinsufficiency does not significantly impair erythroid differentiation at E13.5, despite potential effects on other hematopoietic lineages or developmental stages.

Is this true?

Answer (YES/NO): YES